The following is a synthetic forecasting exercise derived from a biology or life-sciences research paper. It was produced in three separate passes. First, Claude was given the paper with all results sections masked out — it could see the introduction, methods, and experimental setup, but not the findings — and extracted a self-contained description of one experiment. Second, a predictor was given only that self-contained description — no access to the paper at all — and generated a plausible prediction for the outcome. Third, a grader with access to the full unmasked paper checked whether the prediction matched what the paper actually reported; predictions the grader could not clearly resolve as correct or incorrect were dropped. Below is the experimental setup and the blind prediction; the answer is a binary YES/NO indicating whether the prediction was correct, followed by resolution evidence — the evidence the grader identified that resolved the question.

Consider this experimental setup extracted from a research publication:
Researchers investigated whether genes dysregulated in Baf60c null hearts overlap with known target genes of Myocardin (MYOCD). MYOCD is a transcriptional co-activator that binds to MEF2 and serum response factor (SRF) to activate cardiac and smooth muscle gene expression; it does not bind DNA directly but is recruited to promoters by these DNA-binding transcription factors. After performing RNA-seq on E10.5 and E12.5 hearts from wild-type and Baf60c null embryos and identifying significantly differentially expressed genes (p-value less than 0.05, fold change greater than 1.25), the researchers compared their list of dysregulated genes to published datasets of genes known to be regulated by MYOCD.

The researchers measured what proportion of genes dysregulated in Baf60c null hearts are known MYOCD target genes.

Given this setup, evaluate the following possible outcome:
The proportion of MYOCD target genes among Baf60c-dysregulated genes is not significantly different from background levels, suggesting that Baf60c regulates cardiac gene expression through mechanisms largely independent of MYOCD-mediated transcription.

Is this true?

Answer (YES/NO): NO